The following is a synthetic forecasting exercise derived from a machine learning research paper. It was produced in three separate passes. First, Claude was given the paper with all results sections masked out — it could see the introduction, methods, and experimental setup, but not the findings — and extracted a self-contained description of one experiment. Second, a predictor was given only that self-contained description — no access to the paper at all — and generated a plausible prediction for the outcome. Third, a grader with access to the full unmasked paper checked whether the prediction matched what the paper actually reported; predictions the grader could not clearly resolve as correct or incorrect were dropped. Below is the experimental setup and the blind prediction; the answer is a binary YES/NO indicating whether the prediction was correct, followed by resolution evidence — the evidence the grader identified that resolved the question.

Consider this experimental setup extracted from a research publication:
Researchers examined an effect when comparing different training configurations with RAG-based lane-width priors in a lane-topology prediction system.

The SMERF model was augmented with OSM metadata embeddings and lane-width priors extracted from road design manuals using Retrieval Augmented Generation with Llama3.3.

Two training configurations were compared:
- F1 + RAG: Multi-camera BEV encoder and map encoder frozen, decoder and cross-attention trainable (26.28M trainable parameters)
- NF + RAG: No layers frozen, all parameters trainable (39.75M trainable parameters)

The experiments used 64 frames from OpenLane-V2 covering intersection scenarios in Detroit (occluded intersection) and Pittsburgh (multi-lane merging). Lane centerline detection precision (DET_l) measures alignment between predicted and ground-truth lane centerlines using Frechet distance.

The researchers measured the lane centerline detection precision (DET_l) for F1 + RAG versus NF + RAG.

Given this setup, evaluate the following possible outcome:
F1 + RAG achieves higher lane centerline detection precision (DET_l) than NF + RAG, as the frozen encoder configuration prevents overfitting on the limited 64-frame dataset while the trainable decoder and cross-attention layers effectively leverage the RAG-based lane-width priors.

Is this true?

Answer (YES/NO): YES